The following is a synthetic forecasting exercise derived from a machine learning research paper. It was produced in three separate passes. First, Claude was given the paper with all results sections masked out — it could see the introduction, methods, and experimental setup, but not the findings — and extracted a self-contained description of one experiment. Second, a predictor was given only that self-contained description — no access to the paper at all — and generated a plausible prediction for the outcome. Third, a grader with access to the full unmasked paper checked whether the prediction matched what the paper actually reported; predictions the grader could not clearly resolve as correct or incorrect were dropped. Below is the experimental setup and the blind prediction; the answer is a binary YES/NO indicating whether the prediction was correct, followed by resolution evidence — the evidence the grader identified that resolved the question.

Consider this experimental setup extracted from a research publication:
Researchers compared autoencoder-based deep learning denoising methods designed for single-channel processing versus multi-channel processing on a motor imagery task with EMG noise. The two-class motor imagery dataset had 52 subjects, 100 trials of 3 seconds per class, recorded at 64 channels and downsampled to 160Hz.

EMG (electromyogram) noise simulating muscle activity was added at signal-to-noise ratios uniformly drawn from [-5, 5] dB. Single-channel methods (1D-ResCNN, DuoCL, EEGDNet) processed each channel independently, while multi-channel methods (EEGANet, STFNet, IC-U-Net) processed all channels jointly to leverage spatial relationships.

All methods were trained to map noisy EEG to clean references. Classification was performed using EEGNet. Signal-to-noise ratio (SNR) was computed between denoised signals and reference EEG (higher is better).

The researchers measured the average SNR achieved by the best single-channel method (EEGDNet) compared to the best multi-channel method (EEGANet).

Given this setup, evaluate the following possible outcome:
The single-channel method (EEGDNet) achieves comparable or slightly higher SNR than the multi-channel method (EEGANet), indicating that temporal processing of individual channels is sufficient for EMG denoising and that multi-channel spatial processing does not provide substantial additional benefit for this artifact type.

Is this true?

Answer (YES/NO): YES